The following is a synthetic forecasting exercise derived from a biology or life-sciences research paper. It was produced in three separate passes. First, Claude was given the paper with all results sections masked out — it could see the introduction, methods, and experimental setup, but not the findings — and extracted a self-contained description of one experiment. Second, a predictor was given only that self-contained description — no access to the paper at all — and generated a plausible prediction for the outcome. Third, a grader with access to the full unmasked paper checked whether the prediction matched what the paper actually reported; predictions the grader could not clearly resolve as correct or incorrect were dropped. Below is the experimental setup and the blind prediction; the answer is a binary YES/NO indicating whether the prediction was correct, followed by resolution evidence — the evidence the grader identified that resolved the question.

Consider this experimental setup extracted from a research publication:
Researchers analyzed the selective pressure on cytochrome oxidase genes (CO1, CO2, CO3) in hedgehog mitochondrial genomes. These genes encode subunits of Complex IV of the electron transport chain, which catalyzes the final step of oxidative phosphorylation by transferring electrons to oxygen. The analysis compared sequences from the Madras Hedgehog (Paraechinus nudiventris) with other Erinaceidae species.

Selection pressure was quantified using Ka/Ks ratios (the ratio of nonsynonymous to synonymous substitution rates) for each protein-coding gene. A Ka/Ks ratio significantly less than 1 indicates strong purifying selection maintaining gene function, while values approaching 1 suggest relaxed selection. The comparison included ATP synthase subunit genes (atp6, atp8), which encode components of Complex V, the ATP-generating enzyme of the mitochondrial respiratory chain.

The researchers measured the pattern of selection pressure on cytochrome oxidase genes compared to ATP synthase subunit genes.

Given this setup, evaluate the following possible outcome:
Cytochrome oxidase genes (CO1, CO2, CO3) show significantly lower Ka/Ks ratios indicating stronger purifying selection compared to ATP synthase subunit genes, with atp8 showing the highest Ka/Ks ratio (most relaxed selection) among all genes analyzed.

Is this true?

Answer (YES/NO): YES